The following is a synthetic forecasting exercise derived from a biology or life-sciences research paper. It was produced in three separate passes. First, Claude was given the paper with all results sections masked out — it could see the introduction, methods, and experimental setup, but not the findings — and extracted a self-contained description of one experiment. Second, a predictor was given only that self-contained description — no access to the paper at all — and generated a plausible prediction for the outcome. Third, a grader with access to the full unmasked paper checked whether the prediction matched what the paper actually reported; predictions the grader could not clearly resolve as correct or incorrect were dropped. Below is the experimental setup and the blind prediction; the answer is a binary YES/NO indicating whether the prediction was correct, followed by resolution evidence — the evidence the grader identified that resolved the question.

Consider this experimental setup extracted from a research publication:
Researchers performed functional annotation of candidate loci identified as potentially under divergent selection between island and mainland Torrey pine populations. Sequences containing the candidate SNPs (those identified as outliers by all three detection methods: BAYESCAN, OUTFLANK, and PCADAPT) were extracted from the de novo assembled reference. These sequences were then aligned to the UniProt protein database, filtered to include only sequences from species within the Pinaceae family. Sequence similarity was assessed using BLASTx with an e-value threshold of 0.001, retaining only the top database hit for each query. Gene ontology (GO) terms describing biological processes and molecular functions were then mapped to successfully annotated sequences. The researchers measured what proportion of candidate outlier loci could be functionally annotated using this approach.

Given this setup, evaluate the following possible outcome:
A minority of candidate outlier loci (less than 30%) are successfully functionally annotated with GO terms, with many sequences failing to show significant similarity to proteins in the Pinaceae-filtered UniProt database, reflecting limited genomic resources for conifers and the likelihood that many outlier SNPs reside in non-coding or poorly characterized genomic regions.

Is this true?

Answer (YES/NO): YES